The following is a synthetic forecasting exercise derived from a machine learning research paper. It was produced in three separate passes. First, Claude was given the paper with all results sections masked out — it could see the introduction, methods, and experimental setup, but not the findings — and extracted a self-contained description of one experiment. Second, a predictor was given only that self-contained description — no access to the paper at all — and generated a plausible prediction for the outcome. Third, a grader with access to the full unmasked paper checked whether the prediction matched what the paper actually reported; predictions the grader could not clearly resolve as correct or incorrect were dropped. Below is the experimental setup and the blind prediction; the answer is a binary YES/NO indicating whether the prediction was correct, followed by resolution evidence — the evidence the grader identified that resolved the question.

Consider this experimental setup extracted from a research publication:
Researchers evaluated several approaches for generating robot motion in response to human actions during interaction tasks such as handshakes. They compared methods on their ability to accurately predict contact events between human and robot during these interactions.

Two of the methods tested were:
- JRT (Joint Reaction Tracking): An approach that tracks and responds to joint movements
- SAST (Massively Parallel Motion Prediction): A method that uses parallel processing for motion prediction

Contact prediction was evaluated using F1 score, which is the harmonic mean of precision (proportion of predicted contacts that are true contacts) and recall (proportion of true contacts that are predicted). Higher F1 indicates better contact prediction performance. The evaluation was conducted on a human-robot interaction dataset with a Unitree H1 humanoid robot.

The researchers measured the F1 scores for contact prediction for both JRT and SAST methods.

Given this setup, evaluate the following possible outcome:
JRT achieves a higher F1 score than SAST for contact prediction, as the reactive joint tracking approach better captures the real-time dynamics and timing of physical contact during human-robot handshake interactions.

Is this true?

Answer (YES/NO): YES